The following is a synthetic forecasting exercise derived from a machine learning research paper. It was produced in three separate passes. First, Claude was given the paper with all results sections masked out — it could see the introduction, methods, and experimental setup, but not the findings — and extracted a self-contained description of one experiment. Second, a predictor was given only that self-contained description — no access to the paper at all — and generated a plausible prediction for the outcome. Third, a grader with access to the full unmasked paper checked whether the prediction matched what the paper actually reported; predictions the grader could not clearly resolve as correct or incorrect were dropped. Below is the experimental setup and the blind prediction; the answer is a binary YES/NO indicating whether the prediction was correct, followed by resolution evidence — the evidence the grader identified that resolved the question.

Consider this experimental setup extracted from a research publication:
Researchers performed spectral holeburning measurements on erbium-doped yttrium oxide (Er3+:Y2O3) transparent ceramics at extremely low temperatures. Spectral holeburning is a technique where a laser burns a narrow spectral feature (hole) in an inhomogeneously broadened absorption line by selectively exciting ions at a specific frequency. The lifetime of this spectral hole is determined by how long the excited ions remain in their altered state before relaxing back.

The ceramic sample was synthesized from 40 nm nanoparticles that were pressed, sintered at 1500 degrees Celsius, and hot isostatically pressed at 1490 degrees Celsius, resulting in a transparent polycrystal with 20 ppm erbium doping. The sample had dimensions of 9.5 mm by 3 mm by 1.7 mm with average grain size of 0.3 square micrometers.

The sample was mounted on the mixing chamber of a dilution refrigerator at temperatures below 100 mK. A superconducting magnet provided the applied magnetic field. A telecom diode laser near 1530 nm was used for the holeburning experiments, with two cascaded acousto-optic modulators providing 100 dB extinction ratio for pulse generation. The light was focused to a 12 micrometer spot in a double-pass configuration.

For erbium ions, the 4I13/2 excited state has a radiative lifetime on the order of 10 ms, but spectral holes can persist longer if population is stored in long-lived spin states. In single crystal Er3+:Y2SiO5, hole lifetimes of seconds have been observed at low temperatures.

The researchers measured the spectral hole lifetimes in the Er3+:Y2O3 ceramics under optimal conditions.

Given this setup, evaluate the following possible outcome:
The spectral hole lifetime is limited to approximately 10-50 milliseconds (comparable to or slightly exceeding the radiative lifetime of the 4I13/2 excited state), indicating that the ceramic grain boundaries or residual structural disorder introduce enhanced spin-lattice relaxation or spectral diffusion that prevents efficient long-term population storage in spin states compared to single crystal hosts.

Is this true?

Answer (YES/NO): NO